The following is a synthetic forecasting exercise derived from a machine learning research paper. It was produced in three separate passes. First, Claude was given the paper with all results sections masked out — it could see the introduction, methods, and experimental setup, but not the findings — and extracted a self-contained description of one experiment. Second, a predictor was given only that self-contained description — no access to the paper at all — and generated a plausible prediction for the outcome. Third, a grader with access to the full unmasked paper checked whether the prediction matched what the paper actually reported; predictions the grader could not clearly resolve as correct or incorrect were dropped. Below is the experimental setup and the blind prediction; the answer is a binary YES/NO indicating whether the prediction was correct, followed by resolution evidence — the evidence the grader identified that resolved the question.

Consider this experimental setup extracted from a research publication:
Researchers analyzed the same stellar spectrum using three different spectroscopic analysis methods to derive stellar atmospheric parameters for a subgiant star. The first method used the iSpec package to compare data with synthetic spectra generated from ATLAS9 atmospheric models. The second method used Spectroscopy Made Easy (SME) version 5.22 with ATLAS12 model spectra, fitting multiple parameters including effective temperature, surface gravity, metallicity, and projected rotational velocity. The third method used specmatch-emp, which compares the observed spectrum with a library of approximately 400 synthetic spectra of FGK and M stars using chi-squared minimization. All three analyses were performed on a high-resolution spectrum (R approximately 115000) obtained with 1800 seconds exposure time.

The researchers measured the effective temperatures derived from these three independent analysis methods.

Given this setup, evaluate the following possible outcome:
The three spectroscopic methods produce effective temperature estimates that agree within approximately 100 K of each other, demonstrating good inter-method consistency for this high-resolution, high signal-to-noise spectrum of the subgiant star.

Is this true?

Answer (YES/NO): NO